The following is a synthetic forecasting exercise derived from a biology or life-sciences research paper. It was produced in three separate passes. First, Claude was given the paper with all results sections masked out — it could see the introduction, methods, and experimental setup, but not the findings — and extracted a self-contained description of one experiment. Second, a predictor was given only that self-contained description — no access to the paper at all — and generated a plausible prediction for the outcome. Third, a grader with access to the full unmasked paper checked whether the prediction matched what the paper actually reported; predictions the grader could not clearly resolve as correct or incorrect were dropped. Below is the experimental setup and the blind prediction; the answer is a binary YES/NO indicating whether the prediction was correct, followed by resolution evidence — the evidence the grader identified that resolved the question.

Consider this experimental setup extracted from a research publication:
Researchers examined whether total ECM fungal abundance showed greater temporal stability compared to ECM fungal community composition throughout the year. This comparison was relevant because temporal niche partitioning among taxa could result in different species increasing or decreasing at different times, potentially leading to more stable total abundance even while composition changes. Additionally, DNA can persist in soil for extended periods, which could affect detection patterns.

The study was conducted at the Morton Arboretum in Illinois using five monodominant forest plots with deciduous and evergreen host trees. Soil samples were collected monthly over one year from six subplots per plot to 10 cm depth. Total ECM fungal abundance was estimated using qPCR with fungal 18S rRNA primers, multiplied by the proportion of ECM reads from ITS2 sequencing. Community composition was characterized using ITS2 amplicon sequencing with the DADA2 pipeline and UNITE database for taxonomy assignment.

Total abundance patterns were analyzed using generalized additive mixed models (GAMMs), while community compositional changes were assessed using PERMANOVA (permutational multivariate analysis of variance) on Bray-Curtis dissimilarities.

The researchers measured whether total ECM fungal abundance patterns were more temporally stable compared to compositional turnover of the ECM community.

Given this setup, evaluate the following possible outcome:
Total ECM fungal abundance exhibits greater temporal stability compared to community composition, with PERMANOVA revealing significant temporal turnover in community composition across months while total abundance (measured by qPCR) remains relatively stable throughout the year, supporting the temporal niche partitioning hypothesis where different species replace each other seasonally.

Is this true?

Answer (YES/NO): NO